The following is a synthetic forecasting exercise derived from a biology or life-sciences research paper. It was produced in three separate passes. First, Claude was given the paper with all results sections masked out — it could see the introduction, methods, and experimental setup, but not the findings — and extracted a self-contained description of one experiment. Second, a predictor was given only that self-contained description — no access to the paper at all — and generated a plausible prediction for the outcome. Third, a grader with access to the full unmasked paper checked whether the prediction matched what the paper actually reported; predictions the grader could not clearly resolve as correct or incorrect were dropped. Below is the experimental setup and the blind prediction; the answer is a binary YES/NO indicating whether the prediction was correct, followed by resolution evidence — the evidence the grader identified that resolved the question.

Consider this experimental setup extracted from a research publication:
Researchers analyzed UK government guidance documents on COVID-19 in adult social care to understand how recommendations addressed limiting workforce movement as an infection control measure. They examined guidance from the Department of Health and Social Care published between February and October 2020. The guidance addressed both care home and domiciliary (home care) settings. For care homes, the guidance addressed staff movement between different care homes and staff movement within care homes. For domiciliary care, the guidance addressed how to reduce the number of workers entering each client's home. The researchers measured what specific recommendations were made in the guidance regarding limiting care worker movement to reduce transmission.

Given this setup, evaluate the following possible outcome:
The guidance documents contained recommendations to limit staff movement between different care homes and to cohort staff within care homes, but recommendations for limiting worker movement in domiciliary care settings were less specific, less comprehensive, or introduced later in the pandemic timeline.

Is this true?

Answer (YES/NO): YES